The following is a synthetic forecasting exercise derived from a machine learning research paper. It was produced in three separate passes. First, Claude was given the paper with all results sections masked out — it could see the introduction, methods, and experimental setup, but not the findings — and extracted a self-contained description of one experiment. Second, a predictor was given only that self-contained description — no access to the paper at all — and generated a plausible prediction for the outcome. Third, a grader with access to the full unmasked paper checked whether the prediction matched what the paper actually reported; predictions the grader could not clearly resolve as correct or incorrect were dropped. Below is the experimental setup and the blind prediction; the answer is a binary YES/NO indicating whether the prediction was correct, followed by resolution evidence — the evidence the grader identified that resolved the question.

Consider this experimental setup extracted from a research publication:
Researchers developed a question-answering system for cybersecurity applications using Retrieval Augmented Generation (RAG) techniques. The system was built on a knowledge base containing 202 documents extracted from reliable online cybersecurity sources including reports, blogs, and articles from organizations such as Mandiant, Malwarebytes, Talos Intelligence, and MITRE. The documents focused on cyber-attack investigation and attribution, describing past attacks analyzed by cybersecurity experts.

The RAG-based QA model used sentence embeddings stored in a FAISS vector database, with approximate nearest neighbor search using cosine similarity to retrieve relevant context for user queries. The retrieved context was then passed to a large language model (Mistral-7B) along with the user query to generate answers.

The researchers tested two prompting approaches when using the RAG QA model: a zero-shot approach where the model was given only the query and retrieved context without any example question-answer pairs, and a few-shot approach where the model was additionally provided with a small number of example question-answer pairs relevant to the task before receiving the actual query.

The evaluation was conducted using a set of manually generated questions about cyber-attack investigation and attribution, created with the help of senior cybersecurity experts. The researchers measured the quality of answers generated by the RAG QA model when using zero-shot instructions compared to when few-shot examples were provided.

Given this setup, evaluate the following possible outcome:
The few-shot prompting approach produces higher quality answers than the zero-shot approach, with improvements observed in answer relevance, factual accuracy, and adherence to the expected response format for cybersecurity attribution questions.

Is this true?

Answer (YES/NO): YES